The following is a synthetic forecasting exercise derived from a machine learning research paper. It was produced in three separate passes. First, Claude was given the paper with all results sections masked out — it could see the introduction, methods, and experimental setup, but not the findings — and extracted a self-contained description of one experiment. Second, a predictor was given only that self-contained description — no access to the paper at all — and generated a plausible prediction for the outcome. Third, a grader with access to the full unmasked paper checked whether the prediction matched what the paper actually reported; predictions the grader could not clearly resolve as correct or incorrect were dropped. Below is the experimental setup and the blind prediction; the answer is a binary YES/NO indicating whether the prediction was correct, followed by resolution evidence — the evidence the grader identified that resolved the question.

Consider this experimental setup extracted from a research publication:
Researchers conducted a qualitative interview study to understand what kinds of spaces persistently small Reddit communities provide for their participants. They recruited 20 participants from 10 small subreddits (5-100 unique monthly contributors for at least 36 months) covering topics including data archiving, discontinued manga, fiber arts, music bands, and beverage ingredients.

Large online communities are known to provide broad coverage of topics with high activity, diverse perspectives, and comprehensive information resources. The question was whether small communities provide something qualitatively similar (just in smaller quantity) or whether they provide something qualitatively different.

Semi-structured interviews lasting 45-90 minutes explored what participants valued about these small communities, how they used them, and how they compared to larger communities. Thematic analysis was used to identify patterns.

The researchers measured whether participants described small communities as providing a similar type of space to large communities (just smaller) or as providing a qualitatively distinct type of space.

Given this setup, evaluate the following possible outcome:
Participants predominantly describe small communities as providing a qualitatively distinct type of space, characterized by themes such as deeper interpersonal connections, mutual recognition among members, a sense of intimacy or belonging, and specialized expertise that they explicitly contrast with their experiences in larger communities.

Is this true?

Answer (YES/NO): NO